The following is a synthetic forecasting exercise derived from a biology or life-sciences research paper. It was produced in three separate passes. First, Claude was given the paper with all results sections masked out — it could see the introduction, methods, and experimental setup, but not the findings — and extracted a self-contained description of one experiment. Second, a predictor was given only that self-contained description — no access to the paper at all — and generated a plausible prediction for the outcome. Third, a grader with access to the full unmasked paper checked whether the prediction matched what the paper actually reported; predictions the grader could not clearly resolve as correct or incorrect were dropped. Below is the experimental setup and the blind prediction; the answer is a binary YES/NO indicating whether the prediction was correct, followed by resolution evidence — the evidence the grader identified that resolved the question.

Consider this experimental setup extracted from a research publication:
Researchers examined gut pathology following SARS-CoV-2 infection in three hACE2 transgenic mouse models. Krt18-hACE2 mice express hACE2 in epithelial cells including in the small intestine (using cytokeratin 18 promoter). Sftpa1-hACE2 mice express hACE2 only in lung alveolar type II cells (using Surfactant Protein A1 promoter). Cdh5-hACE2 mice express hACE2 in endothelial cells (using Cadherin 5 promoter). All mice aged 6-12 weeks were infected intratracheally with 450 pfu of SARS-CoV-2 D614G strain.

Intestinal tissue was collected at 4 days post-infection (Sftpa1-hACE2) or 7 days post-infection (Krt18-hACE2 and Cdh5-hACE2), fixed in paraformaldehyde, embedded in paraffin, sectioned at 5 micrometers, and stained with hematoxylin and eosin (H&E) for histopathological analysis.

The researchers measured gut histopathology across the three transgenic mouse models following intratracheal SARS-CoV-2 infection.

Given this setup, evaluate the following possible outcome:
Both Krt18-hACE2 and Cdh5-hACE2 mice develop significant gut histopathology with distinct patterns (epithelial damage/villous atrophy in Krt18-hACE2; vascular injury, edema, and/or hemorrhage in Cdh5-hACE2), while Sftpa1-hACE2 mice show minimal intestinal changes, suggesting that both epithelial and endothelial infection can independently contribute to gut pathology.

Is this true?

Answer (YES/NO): NO